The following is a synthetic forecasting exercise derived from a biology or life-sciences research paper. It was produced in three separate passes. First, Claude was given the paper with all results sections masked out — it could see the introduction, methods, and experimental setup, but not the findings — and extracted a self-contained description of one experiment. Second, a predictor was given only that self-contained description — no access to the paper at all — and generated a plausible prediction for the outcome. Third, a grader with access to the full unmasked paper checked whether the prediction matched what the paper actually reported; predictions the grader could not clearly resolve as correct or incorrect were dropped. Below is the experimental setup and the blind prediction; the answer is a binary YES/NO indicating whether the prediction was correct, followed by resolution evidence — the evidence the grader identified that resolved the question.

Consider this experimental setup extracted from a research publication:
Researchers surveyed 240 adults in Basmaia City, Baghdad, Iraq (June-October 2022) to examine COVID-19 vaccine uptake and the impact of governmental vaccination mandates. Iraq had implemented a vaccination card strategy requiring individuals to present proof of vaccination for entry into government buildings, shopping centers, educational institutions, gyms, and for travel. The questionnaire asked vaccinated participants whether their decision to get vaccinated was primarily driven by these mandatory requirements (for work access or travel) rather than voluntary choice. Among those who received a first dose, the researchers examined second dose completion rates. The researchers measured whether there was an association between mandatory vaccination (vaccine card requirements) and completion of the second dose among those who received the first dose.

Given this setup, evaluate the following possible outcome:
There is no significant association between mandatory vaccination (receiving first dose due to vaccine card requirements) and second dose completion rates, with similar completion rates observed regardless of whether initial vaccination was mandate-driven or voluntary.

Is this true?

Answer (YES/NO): NO